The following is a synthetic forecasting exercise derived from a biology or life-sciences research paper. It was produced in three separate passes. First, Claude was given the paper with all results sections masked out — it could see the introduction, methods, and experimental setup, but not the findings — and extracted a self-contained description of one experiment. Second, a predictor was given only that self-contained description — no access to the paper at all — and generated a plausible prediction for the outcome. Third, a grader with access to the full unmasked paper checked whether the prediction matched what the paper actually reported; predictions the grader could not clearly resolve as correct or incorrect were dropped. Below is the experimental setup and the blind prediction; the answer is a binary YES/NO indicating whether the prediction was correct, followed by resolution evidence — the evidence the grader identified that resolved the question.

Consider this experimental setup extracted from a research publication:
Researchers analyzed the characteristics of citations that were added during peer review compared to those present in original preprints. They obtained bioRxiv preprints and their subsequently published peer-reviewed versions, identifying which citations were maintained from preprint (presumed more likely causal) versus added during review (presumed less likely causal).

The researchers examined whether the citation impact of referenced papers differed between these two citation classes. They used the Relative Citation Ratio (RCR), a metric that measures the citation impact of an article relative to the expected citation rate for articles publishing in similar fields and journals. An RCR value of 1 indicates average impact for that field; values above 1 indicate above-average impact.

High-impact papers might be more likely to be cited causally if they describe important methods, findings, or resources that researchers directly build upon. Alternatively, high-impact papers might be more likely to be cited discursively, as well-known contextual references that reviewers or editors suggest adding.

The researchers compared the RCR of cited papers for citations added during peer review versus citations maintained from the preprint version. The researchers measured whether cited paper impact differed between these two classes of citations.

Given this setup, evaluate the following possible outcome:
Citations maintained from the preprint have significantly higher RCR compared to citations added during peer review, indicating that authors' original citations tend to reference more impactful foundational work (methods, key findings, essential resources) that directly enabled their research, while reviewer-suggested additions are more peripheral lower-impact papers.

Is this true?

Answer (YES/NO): YES